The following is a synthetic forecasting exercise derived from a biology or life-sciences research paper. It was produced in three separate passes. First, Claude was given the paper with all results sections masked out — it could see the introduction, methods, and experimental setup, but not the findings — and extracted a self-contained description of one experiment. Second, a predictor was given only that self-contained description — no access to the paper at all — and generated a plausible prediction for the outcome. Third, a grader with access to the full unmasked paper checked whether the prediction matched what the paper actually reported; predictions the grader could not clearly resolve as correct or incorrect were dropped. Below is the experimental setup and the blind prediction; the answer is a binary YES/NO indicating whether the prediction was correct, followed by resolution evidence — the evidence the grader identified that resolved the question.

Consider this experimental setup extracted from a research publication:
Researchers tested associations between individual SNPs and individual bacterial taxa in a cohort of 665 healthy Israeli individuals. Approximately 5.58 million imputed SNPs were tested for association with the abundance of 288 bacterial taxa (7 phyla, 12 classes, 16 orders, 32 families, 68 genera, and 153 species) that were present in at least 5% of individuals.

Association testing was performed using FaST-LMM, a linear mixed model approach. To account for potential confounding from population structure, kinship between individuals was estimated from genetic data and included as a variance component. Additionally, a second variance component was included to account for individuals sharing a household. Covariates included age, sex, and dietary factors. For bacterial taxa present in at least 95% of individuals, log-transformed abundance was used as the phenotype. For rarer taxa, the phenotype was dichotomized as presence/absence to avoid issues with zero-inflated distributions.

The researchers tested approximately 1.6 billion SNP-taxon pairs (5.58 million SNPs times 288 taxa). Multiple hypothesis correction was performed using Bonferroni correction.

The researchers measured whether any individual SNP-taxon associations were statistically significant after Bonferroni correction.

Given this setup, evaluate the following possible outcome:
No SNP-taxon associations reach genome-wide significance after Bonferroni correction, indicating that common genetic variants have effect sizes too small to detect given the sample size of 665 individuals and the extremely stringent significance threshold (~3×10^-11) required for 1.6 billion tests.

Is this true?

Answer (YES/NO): YES